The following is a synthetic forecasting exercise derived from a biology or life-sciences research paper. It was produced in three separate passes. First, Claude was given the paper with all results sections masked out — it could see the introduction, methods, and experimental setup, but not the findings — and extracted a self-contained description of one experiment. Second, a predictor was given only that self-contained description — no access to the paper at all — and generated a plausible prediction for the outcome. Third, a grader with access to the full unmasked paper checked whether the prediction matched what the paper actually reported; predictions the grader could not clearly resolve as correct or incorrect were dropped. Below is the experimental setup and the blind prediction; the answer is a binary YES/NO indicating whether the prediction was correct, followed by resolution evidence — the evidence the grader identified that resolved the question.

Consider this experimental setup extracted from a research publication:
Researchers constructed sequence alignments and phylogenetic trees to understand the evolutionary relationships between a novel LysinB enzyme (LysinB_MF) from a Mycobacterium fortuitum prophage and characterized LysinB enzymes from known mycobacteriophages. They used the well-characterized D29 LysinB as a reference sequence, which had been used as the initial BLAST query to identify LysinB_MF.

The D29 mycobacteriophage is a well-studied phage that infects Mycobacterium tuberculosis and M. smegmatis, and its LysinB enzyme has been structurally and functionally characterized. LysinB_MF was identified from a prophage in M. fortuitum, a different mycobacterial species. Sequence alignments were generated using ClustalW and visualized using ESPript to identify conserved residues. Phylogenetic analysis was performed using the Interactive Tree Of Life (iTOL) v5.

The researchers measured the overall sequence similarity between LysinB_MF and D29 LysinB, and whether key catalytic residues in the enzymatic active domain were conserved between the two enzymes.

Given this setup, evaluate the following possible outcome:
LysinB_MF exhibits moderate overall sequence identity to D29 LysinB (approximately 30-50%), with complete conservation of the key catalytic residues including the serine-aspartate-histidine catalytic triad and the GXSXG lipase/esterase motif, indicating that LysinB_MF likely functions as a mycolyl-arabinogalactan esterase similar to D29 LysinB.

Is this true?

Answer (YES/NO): NO